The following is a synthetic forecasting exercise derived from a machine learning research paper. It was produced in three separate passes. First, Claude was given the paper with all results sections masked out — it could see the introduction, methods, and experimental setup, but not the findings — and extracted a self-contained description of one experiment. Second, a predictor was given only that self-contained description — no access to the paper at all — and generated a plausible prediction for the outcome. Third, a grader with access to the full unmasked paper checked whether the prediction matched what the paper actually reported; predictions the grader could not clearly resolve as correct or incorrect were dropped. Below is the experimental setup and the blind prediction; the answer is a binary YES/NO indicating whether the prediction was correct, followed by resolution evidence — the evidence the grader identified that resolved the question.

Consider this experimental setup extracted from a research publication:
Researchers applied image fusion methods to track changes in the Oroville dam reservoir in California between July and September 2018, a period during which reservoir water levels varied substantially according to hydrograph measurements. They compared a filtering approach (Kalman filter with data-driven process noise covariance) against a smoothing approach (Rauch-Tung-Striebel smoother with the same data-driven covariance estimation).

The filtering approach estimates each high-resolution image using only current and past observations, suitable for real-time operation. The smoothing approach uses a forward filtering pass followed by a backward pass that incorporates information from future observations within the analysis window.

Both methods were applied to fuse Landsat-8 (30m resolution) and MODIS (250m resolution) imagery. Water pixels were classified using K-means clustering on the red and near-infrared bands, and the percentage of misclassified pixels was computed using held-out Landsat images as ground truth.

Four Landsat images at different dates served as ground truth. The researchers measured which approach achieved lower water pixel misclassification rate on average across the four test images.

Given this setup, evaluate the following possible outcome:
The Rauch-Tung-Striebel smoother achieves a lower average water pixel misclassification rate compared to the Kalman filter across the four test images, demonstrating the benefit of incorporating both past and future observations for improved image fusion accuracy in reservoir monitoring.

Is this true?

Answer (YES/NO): YES